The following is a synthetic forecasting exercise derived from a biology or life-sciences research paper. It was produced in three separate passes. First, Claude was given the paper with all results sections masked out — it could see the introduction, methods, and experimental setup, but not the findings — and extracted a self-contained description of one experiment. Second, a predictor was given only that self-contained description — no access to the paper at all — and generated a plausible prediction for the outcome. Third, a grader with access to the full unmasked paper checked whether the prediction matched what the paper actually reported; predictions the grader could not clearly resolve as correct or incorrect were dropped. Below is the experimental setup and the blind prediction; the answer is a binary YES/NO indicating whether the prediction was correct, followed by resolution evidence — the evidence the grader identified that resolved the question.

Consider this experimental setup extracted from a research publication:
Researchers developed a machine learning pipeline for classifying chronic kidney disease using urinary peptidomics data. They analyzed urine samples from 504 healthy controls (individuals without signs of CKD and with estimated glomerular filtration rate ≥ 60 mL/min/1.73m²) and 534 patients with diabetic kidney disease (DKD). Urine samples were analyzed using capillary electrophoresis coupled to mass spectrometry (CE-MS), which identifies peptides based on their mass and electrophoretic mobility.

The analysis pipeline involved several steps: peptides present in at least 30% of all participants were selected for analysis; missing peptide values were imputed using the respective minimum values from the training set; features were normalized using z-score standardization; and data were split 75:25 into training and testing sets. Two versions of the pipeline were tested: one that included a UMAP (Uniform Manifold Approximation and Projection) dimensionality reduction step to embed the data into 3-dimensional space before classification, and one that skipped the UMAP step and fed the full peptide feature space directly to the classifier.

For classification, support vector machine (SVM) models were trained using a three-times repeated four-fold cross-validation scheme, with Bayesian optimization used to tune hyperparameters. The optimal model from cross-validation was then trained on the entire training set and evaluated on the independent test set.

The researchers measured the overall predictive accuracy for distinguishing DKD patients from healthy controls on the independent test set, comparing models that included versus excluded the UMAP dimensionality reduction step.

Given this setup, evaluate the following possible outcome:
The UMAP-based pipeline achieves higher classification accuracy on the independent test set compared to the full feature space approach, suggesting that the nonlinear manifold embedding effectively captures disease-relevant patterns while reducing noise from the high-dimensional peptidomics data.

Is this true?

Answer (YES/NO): NO